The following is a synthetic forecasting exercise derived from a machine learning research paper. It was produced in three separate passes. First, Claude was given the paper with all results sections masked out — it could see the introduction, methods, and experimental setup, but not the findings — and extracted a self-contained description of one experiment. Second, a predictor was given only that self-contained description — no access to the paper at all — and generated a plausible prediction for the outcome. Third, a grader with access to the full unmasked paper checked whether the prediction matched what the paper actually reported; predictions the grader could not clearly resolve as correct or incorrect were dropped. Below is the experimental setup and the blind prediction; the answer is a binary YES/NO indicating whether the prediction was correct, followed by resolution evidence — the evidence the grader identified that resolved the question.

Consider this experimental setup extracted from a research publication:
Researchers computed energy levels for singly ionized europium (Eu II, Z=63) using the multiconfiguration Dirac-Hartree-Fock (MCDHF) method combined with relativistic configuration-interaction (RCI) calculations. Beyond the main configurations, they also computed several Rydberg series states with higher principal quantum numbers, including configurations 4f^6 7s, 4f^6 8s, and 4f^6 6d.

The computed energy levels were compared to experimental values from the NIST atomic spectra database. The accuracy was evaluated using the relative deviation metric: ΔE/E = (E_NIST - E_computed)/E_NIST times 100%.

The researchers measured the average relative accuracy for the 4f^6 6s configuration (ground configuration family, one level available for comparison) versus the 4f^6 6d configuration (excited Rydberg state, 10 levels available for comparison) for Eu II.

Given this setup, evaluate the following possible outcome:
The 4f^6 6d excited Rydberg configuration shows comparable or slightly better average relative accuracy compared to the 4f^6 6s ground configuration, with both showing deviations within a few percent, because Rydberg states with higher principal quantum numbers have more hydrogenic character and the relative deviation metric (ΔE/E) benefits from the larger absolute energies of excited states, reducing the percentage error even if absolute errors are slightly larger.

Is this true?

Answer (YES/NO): NO